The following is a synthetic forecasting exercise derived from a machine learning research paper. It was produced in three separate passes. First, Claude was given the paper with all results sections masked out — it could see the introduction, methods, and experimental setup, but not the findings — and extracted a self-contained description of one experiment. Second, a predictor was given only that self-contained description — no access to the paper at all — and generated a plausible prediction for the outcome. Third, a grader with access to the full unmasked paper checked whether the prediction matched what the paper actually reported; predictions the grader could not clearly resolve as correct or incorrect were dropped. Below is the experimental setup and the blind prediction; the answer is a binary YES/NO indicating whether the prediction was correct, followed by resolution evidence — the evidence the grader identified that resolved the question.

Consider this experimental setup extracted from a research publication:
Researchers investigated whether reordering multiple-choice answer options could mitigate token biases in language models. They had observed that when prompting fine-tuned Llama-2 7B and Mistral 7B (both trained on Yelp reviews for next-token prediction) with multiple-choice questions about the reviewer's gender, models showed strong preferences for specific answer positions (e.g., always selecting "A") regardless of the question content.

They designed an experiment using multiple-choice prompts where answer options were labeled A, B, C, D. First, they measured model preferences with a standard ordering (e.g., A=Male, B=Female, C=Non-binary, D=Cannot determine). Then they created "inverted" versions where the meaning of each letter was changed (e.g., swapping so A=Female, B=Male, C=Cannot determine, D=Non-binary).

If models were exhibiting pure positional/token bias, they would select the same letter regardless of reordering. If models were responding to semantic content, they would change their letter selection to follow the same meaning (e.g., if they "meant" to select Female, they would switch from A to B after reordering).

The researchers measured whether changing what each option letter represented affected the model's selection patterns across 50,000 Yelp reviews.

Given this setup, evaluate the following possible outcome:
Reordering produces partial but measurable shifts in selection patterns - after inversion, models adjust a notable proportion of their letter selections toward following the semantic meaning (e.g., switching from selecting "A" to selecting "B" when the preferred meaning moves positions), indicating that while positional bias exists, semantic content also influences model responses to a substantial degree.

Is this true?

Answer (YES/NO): NO